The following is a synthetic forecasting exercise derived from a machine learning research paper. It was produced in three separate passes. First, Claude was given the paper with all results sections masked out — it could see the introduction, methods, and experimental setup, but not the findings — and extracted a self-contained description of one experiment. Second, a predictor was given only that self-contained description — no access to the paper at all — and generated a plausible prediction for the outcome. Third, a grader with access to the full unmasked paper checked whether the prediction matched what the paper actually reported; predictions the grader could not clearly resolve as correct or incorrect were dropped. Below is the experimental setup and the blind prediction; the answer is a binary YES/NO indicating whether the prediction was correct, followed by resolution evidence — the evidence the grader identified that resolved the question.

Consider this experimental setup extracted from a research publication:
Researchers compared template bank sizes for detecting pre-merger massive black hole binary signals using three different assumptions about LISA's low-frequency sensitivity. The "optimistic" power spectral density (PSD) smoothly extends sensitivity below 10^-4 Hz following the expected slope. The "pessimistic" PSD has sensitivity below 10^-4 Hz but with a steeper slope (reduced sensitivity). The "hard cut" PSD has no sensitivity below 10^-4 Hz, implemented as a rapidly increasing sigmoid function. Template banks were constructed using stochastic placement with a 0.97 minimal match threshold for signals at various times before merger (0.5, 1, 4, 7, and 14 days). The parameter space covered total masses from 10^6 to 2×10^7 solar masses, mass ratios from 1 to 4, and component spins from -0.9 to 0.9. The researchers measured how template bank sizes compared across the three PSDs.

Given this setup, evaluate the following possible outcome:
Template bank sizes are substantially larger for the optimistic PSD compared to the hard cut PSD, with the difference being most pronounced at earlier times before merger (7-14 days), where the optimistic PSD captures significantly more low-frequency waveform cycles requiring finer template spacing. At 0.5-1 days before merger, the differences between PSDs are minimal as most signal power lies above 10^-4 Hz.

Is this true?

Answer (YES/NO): NO